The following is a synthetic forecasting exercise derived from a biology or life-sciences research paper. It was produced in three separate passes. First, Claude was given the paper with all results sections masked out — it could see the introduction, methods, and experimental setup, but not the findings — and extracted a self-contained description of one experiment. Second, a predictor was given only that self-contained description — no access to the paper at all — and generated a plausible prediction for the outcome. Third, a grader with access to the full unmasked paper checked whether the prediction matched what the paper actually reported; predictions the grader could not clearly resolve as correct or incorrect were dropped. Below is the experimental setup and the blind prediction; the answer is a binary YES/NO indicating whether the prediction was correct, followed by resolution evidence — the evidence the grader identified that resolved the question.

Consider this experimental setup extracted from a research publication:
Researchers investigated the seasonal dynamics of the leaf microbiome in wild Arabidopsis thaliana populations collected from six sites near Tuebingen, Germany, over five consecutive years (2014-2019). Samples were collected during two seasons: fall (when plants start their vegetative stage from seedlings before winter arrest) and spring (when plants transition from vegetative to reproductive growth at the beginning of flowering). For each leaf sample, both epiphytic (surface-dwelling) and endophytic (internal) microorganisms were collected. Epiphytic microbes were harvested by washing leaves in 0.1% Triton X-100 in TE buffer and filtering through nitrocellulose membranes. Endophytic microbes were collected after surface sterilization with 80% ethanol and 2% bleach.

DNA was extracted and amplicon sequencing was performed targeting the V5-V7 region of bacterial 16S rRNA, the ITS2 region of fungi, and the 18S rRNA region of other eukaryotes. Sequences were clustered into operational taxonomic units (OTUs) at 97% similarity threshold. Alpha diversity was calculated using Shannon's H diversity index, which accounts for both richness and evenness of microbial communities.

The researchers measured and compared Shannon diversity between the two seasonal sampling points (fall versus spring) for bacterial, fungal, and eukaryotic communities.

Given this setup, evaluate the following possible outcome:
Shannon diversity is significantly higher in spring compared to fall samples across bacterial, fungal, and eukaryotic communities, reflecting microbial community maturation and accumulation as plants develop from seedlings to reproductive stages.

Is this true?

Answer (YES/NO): NO